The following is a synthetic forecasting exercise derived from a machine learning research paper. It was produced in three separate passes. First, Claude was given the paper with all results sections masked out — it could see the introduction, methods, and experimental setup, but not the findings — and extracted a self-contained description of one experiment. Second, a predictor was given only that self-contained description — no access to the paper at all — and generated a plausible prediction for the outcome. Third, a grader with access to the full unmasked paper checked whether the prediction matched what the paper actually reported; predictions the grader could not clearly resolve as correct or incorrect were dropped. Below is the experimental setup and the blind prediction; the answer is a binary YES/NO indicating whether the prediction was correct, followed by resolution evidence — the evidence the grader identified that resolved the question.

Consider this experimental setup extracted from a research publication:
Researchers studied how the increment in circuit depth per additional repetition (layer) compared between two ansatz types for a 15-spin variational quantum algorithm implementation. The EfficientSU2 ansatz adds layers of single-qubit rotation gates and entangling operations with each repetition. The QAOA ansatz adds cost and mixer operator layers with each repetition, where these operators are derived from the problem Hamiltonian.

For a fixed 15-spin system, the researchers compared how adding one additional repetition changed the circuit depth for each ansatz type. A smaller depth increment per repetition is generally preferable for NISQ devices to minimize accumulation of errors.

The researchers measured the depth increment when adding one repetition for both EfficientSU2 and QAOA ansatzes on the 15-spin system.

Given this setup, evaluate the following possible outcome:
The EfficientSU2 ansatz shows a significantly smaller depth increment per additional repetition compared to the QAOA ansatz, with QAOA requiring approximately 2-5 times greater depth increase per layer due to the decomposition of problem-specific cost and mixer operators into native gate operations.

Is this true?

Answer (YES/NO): NO